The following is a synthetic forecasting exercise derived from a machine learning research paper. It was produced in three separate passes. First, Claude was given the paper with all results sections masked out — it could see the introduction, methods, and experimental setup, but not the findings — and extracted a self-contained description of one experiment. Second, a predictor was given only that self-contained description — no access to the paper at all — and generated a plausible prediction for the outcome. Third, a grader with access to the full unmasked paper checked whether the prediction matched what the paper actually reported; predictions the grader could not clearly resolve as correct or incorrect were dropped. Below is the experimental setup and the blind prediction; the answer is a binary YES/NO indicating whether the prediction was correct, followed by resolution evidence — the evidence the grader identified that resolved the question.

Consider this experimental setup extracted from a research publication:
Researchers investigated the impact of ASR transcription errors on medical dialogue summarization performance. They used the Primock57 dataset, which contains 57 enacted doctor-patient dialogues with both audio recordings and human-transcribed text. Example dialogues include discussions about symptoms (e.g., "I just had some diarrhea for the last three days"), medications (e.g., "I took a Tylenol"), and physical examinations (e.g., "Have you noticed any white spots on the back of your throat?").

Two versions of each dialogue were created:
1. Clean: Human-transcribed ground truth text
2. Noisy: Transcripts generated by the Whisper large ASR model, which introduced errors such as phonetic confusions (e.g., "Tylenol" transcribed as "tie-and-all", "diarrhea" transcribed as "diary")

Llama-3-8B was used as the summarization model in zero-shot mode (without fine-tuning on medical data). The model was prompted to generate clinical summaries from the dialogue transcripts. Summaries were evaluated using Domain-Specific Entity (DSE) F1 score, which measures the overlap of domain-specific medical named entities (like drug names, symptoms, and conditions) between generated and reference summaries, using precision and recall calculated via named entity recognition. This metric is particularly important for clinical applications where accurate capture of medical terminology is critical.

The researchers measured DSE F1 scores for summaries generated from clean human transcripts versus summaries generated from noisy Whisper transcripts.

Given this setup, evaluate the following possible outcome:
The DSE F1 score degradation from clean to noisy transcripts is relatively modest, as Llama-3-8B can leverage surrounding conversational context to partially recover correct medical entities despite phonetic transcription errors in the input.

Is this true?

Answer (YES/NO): NO